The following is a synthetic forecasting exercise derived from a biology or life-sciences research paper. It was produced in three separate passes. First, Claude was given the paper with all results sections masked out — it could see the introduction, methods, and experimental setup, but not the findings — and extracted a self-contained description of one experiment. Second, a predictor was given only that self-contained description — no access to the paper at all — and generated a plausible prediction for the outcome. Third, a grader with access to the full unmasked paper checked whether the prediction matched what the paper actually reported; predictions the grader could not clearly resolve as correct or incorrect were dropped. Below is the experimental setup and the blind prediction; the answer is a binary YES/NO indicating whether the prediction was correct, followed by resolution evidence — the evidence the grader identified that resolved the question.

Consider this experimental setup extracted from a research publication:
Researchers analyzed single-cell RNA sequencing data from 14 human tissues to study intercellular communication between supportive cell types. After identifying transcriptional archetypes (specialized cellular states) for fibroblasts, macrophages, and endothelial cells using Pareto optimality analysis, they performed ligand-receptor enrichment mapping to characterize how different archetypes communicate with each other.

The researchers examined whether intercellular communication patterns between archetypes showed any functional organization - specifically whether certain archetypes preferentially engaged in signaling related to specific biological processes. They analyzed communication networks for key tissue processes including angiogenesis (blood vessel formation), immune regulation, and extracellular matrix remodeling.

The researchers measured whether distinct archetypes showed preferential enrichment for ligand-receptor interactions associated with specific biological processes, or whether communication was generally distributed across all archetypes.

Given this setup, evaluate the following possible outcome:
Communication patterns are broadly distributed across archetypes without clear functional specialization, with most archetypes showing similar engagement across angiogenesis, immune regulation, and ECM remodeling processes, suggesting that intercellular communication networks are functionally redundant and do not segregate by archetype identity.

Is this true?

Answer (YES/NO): NO